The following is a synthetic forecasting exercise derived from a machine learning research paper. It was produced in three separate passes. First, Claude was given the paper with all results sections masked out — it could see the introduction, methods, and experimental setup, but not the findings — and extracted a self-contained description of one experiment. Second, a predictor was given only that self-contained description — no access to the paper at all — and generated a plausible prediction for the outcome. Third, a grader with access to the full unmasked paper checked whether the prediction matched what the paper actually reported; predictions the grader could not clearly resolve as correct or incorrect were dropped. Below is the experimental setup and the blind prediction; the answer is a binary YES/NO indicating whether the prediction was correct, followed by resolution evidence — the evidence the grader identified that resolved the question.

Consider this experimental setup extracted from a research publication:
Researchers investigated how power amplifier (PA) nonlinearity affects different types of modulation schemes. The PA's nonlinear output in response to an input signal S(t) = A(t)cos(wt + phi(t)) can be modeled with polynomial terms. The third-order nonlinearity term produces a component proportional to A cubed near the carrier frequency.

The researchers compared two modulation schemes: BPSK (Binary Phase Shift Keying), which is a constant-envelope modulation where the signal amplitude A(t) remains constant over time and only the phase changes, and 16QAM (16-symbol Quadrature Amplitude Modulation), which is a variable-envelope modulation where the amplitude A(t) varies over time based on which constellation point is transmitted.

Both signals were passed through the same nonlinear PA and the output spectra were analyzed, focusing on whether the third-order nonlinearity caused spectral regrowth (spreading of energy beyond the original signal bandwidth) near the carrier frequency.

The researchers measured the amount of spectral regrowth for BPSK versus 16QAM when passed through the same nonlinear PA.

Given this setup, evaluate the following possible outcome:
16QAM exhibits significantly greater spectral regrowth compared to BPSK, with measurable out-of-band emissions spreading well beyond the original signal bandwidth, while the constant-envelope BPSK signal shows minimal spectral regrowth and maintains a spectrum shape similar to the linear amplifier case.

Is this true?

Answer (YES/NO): YES